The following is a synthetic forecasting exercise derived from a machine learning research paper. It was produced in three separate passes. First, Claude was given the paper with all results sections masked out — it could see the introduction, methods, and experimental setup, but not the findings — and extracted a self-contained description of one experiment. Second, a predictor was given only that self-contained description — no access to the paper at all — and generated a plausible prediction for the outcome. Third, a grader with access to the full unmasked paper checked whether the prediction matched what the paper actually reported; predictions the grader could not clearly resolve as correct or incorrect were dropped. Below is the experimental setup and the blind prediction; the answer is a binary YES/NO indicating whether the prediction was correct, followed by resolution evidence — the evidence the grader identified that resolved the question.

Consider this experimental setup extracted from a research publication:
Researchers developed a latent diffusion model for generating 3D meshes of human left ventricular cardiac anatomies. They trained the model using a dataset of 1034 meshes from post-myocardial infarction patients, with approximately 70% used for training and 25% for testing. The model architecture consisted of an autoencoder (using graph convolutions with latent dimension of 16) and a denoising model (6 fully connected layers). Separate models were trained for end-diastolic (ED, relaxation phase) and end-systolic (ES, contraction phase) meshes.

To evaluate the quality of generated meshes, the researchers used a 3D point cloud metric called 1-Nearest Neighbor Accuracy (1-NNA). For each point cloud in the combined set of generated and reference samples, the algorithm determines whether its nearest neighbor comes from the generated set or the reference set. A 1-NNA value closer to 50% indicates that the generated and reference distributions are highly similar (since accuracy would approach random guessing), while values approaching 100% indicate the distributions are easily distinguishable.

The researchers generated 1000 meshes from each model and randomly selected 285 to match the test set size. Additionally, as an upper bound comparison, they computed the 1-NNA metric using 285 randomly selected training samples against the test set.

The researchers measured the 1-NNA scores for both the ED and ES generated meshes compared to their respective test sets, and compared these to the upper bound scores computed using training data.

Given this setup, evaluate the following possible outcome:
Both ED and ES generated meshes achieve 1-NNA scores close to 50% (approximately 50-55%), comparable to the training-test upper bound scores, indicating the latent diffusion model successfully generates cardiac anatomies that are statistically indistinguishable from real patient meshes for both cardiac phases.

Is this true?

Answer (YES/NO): NO